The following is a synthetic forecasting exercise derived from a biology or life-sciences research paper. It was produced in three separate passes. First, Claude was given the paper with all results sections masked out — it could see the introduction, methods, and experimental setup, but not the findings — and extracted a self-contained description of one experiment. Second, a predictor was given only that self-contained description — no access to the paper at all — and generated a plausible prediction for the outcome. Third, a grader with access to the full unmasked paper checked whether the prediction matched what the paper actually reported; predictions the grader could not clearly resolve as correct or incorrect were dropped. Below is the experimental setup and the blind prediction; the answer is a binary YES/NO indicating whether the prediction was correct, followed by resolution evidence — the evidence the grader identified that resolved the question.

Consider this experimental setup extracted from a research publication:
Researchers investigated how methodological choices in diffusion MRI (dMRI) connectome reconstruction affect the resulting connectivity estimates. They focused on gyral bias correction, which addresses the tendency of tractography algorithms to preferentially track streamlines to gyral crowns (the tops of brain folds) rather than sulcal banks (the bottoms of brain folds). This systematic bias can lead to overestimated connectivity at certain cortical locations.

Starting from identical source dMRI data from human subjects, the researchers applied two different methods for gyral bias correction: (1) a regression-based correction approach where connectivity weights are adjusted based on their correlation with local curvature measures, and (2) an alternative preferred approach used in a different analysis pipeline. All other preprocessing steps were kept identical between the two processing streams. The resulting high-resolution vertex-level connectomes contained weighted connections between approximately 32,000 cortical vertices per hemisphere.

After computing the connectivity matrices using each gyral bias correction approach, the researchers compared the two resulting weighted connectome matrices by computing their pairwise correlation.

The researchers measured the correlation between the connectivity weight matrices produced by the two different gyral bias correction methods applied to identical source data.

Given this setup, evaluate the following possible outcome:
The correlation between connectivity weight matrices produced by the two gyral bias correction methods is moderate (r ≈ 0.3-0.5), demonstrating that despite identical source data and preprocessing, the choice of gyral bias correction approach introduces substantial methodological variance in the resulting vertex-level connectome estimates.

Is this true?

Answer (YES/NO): YES